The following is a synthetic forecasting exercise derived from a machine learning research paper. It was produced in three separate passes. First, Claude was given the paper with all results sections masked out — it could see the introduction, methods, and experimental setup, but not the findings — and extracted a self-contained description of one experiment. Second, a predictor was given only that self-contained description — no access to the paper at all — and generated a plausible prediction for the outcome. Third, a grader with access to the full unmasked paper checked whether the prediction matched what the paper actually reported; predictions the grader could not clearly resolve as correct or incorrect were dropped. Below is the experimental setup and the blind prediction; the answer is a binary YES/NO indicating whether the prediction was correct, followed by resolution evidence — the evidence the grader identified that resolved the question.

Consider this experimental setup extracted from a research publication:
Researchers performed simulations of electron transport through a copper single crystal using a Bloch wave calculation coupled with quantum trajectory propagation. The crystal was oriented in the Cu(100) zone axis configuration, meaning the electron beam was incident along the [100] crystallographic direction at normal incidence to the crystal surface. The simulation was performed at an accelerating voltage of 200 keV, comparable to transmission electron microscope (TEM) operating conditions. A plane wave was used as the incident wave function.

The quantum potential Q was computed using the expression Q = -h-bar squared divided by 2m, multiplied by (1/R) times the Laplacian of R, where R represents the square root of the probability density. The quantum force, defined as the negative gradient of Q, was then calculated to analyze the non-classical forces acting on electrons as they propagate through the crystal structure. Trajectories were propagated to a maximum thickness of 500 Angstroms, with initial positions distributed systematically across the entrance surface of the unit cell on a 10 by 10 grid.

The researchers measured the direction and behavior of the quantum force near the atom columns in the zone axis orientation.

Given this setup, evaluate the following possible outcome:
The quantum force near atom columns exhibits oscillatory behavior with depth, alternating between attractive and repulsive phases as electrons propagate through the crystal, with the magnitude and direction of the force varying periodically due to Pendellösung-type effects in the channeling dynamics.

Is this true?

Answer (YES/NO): NO